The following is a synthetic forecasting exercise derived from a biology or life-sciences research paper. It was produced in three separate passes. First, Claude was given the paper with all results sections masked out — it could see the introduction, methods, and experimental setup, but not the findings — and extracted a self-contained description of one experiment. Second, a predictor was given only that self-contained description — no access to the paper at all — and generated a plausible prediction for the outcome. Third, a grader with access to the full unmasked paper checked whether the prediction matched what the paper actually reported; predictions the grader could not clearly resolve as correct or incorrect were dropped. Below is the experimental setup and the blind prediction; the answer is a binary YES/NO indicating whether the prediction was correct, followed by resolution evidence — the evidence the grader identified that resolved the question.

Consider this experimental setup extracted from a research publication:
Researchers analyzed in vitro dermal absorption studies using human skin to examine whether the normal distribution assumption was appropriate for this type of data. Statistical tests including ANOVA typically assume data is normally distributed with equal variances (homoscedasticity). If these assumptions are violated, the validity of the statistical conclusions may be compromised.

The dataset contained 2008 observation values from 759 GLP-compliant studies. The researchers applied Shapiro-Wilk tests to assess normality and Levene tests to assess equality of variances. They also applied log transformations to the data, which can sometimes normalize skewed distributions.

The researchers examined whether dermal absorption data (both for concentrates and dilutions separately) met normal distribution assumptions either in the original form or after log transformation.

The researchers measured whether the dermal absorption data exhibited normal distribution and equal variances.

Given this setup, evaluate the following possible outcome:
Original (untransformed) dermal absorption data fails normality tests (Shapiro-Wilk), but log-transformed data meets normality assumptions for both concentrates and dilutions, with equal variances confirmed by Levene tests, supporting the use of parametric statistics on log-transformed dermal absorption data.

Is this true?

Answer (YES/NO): NO